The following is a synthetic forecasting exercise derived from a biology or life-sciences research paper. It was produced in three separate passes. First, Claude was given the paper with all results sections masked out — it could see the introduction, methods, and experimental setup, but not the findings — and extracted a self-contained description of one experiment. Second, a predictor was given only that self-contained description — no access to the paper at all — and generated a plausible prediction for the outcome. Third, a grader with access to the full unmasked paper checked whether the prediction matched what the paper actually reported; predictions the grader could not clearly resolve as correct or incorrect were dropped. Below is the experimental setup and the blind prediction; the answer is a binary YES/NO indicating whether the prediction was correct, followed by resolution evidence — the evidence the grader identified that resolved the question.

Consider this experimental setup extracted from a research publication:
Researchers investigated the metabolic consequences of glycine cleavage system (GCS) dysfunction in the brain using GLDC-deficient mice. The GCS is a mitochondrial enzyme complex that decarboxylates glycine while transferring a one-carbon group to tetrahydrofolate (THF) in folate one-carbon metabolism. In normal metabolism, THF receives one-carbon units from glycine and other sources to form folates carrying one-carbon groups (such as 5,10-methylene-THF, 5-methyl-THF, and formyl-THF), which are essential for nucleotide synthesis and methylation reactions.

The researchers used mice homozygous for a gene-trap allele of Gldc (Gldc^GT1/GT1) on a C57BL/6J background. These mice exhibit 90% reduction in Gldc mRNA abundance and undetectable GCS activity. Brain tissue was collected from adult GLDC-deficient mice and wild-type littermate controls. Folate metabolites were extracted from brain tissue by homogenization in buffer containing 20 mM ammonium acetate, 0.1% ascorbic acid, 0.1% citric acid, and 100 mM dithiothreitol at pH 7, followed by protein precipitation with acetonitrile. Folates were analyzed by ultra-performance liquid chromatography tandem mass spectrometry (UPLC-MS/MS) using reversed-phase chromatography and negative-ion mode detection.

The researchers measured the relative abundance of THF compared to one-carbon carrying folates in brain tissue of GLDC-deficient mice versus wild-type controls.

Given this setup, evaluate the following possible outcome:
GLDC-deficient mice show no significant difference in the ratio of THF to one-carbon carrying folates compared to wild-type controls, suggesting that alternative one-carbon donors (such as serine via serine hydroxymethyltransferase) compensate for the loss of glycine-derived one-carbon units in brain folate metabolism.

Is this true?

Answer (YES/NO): NO